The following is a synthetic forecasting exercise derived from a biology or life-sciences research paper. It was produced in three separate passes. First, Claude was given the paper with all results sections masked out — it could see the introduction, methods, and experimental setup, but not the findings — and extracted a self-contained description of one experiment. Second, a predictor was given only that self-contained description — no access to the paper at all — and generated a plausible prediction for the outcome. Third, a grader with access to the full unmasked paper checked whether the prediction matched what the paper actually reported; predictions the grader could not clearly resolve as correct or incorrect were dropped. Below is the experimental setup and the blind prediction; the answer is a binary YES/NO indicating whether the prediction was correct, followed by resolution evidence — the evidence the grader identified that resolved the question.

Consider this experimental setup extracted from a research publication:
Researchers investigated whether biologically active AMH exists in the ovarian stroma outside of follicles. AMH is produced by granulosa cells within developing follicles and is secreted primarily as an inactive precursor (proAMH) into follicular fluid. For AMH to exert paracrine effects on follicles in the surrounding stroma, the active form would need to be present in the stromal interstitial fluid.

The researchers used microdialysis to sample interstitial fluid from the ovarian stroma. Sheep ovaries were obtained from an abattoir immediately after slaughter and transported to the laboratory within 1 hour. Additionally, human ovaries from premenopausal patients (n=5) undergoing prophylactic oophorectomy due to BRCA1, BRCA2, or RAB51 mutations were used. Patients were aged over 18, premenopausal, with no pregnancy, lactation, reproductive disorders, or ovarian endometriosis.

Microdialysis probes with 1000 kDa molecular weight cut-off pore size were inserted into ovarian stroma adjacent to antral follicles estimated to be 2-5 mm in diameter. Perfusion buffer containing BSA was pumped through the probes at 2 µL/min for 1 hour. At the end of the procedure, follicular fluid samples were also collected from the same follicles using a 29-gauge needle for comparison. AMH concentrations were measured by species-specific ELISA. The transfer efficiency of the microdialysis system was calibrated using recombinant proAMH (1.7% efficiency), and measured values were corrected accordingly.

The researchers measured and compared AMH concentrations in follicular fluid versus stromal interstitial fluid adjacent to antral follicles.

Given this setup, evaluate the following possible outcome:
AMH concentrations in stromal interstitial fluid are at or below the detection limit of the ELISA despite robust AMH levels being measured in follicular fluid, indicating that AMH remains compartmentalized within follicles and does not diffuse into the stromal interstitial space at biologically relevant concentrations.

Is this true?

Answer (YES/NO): NO